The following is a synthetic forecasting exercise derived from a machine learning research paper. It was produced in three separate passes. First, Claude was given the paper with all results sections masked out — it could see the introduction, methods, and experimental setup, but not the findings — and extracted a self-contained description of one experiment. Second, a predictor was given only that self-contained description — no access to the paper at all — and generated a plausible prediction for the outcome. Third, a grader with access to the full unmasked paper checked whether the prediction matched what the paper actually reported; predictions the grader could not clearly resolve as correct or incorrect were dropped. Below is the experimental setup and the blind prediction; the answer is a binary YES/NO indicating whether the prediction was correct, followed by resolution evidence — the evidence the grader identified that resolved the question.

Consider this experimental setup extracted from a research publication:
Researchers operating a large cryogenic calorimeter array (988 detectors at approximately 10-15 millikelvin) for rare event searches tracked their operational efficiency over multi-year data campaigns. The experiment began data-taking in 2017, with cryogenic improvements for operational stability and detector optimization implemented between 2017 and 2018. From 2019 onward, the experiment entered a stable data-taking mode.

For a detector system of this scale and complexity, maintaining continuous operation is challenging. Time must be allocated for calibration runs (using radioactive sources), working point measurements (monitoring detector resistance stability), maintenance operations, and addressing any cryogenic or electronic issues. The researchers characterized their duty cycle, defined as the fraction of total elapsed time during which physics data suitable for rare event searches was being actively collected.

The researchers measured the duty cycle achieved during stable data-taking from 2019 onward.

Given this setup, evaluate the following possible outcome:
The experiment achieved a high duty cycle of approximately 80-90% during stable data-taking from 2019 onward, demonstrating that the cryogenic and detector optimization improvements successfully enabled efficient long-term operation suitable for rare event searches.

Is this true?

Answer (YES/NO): YES